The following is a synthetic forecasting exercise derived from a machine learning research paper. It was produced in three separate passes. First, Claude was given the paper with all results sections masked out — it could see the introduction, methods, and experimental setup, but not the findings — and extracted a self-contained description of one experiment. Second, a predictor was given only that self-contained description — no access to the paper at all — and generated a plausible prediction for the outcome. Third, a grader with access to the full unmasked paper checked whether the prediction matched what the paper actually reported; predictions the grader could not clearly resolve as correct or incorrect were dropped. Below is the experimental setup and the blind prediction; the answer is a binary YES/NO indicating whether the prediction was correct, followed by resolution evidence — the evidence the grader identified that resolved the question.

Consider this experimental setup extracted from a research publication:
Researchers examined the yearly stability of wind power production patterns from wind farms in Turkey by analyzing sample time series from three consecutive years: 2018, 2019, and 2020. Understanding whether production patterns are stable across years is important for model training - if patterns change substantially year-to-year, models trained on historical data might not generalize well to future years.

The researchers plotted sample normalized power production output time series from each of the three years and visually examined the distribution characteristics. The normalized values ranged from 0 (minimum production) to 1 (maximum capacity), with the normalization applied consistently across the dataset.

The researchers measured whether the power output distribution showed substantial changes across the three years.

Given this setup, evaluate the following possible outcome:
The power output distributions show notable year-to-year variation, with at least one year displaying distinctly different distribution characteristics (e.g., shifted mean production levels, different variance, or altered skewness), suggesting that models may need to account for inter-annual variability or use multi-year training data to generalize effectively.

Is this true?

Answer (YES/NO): NO